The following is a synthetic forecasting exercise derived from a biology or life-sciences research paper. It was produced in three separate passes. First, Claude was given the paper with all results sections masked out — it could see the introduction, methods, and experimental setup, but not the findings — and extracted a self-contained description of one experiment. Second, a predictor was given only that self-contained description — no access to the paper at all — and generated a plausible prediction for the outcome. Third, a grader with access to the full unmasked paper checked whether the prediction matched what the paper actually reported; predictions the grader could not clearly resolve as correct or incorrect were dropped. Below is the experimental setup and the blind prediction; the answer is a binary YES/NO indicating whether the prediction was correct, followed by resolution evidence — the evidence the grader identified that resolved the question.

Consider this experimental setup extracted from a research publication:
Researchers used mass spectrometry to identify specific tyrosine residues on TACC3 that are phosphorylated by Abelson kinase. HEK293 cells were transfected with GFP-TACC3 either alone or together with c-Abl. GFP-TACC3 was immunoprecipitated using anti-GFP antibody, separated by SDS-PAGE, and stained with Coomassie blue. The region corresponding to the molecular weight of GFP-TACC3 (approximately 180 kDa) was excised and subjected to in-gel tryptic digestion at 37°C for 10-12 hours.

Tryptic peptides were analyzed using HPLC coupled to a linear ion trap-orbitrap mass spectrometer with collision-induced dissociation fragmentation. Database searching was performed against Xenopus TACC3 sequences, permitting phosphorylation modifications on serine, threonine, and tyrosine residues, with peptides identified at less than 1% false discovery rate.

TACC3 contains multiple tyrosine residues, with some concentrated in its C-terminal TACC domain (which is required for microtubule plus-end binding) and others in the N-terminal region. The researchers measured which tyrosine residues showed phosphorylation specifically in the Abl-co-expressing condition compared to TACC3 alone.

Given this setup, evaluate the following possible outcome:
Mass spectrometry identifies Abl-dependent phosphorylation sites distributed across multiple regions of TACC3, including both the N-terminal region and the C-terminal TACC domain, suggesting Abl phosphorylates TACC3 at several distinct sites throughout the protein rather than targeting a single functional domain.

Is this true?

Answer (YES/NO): NO